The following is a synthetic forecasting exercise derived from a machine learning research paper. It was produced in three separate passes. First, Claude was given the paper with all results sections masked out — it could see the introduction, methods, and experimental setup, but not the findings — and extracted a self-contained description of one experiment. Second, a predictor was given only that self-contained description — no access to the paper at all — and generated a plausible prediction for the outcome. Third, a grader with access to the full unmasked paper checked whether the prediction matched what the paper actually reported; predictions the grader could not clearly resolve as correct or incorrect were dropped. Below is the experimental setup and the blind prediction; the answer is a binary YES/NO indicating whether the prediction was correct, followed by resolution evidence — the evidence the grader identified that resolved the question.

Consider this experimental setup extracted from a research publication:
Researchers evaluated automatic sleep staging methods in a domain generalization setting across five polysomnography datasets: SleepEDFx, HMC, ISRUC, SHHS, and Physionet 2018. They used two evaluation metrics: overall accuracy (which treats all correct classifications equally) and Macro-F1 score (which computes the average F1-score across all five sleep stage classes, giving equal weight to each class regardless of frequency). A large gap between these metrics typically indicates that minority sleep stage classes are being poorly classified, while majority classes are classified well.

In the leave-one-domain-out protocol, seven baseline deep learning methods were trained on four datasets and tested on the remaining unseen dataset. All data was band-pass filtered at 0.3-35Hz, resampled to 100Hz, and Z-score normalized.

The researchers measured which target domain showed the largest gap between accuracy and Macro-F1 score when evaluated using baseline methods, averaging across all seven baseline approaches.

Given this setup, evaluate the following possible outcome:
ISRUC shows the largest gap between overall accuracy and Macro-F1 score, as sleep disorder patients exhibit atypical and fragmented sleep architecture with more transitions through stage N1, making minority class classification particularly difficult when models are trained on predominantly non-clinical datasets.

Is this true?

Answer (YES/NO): NO